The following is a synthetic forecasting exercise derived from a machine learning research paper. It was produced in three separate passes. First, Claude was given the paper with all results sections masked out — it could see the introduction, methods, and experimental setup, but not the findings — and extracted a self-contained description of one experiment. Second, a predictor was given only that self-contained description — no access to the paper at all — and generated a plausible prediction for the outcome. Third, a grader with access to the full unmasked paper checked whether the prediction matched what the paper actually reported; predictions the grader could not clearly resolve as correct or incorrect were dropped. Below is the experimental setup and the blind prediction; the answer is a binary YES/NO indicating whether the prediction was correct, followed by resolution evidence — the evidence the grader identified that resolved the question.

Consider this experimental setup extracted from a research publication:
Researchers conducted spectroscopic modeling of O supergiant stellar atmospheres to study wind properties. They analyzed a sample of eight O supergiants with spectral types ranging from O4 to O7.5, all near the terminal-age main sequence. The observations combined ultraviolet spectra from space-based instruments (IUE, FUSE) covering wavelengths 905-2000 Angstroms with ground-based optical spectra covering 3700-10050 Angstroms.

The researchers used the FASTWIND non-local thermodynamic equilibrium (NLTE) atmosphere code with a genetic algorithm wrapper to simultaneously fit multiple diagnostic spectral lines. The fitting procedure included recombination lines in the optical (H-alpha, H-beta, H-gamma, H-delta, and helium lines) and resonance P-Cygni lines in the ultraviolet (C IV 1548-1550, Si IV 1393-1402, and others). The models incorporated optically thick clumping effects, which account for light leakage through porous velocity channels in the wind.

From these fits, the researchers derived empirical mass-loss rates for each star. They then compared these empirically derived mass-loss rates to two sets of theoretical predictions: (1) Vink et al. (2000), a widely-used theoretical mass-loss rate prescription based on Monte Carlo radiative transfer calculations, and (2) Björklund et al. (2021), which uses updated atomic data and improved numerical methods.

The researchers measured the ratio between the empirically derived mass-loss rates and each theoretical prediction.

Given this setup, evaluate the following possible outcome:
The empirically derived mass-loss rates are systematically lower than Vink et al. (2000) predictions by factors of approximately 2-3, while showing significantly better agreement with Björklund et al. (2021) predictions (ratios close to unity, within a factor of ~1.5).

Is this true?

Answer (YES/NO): NO